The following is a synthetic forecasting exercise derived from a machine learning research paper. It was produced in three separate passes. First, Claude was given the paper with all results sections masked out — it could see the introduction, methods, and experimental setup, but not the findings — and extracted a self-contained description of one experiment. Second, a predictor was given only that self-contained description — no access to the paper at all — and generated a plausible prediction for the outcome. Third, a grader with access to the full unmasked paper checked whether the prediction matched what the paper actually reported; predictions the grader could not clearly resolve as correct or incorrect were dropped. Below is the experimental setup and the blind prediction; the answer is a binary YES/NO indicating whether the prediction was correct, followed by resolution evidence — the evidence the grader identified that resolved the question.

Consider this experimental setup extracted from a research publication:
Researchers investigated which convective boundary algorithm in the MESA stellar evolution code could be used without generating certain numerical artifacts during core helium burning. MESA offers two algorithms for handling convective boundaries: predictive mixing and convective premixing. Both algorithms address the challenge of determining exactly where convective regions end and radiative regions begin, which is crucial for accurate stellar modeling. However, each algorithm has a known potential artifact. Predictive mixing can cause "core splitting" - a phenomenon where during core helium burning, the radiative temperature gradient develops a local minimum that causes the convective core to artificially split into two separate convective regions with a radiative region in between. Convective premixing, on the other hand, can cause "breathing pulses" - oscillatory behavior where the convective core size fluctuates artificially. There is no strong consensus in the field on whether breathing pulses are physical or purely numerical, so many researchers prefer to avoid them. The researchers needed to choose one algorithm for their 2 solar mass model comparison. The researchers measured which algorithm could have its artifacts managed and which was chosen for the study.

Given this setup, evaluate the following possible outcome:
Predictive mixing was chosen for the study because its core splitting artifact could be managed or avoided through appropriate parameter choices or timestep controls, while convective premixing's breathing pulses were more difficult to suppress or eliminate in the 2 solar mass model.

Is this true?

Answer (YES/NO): NO